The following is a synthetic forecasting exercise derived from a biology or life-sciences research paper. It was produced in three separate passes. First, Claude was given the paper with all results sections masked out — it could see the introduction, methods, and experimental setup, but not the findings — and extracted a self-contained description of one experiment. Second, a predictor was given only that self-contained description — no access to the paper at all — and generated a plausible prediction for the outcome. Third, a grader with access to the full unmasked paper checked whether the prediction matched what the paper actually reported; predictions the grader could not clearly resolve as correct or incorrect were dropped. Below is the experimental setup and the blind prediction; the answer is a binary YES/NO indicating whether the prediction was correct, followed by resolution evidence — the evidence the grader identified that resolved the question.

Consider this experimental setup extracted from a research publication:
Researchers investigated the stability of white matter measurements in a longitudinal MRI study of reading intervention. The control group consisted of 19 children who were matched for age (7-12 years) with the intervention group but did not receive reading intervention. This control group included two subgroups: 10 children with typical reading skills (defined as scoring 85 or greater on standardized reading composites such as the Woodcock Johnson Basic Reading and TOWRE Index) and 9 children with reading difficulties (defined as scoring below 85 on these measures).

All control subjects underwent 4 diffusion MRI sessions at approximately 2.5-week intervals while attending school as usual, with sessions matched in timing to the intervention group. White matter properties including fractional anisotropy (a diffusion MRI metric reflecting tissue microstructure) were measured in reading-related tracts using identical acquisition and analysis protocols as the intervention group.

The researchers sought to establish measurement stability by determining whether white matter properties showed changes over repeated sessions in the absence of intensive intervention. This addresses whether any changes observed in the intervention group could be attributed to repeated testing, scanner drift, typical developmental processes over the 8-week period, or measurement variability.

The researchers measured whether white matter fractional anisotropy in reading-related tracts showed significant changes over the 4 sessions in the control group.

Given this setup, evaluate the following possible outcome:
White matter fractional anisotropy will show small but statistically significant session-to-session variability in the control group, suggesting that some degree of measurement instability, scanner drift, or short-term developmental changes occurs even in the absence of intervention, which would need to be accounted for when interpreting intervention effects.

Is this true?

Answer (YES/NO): NO